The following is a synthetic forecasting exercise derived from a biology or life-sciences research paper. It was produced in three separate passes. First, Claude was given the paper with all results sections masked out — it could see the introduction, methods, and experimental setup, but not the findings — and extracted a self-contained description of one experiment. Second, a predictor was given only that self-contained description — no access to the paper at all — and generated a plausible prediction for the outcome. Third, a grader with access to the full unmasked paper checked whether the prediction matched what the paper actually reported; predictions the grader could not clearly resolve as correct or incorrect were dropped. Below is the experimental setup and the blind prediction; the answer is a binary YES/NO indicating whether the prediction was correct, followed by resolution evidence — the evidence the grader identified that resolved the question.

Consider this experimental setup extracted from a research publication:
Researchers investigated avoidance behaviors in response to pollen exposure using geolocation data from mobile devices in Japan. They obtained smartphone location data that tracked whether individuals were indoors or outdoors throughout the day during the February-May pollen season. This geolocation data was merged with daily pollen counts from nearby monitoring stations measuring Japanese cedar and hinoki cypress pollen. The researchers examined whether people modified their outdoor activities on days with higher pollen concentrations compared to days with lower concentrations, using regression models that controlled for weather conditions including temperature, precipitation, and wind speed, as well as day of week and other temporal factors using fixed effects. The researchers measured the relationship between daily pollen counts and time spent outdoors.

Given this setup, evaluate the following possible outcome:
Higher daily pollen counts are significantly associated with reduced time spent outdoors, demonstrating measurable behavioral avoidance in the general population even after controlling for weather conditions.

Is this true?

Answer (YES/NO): NO